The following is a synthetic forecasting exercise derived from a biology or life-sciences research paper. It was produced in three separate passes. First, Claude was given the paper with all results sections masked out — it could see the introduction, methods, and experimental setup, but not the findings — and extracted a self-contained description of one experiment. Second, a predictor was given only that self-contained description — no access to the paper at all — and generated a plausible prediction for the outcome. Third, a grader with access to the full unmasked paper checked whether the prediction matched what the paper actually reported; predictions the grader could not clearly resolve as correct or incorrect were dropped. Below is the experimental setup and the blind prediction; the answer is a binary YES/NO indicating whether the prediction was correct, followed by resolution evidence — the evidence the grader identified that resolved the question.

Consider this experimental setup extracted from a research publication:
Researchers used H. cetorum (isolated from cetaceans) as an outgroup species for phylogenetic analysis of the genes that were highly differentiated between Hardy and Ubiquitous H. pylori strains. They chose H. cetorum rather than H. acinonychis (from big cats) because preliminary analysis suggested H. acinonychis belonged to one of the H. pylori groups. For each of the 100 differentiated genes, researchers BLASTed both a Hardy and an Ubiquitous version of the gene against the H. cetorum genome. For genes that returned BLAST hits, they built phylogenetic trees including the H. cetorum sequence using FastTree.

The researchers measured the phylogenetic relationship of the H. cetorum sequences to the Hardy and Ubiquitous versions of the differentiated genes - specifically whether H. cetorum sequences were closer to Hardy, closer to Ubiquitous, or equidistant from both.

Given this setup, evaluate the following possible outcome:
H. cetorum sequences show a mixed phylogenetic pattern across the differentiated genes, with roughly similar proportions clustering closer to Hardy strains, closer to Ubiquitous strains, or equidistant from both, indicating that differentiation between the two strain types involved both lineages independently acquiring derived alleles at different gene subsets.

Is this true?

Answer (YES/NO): NO